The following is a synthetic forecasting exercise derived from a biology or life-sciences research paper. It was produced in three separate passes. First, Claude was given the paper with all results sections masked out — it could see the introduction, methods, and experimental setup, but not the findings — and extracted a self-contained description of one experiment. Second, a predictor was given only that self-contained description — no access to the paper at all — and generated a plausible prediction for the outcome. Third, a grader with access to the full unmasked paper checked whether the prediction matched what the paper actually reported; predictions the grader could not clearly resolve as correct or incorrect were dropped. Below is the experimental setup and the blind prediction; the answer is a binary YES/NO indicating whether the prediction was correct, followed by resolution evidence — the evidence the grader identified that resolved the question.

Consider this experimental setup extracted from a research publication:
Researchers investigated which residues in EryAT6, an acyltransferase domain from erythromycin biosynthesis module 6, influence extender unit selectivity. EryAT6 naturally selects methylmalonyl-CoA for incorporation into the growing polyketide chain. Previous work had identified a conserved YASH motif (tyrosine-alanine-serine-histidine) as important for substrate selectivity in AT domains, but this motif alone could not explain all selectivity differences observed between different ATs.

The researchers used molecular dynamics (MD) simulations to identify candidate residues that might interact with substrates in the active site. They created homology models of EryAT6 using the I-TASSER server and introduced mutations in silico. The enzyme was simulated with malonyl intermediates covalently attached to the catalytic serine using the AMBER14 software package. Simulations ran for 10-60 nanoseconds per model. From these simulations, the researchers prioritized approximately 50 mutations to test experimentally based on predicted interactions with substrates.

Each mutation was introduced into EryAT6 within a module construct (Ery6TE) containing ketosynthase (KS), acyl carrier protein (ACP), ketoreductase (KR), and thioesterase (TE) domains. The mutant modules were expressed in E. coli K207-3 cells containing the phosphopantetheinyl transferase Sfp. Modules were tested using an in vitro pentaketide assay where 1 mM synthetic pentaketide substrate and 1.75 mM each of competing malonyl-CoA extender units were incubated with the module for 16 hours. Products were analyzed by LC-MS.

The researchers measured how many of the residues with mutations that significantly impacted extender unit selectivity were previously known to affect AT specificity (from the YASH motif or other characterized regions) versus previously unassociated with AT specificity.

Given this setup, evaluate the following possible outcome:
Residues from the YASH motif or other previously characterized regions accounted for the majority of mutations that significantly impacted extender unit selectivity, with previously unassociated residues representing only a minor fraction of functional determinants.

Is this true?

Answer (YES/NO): NO